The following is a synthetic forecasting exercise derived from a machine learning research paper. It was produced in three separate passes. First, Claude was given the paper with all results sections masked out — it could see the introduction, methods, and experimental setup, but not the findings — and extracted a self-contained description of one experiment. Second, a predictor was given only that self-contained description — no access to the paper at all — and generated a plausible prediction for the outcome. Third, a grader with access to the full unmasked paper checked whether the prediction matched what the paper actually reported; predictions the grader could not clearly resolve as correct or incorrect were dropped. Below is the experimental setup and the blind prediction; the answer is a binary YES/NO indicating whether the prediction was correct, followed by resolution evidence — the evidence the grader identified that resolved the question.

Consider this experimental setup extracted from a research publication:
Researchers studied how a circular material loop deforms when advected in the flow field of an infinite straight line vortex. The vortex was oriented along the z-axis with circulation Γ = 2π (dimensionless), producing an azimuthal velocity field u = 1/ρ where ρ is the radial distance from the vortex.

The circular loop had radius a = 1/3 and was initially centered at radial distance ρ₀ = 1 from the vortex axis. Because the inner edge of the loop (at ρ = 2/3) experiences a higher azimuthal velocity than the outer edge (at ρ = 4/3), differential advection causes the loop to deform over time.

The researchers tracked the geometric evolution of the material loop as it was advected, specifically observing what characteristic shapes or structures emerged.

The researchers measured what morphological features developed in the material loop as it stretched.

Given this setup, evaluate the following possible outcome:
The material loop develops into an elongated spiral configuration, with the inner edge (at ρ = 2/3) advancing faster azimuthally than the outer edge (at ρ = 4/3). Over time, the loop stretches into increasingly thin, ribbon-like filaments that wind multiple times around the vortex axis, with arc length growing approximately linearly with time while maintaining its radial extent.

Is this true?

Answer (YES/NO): NO